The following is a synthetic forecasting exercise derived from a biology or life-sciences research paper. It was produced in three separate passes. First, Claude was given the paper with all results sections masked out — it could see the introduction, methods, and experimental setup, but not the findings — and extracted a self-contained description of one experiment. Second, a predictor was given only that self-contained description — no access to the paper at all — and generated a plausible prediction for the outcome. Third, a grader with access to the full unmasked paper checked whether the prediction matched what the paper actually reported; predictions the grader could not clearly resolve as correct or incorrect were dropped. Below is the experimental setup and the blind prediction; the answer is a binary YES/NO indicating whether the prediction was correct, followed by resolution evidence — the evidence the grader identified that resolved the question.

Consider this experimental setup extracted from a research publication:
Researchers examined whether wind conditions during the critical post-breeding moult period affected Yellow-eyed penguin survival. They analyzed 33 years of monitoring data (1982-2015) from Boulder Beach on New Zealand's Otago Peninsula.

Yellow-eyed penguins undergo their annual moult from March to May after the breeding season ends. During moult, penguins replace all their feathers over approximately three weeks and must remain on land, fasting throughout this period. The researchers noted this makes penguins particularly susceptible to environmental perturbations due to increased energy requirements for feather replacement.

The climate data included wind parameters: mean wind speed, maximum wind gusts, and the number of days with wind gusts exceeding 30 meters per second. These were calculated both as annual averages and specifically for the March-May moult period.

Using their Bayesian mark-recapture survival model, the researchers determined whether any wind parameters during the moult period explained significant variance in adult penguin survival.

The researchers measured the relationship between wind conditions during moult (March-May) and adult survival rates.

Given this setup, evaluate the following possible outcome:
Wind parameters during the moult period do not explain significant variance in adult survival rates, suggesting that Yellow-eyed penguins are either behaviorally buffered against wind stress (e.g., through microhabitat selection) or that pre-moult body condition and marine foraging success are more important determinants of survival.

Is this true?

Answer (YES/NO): YES